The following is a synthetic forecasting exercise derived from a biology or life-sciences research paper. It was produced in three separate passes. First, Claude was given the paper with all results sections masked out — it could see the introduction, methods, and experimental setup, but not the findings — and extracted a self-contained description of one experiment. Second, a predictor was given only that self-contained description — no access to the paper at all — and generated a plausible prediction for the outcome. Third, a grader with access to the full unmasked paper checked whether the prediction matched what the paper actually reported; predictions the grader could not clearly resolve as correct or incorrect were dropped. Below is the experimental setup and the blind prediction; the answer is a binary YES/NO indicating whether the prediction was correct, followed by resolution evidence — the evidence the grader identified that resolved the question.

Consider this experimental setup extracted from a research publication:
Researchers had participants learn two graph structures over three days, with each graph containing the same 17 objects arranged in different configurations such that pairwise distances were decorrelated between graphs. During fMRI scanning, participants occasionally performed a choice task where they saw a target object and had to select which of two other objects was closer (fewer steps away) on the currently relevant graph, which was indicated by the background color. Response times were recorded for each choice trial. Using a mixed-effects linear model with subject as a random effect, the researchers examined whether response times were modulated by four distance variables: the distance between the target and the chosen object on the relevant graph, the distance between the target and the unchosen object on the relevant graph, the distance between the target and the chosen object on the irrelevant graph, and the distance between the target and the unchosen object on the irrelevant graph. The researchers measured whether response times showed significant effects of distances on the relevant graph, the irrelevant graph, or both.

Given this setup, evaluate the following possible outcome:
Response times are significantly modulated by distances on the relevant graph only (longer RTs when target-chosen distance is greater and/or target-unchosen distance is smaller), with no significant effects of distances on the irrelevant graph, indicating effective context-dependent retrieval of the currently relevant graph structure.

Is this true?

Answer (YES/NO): NO